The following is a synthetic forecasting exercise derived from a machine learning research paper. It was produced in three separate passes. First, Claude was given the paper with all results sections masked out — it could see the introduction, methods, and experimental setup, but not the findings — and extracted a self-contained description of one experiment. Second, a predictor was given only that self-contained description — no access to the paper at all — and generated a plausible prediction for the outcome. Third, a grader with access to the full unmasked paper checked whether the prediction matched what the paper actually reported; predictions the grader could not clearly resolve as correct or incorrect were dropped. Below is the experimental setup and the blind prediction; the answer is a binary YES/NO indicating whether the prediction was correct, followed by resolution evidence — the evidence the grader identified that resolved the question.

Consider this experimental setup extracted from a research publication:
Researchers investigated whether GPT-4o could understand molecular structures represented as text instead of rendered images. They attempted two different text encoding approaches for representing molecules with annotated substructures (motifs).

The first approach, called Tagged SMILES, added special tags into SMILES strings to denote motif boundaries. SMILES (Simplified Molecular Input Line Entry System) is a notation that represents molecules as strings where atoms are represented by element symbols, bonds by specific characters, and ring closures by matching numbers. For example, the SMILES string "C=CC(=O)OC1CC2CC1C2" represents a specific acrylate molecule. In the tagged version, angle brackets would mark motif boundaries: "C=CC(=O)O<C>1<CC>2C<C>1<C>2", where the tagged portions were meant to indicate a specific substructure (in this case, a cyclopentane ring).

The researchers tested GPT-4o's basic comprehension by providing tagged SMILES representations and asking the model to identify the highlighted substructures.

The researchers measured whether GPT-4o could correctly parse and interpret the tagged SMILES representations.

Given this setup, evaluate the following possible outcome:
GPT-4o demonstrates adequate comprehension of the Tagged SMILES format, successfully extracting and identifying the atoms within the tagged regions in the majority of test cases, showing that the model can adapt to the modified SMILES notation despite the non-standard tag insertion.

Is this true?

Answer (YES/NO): NO